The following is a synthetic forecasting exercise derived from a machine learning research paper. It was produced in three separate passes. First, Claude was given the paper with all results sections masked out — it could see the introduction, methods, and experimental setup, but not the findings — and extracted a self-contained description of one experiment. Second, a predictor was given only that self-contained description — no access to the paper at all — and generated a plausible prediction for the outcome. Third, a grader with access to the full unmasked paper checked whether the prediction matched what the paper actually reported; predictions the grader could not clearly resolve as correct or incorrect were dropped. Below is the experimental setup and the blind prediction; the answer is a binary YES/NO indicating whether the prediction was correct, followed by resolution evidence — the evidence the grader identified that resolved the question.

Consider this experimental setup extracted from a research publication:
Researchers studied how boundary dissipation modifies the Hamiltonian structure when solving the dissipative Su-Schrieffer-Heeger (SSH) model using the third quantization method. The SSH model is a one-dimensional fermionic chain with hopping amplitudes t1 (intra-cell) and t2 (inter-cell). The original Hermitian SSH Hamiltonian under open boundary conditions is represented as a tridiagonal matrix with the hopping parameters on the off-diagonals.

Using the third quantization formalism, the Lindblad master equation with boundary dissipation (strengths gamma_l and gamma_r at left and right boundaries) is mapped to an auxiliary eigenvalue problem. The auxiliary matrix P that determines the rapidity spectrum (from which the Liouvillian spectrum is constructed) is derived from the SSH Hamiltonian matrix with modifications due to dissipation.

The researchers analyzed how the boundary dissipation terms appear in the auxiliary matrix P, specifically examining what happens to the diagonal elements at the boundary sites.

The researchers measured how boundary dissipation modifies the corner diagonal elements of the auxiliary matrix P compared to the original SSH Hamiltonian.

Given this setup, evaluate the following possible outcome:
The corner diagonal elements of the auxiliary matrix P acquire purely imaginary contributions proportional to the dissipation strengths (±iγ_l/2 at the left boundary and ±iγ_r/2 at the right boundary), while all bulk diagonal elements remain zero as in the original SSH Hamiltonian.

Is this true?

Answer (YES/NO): NO